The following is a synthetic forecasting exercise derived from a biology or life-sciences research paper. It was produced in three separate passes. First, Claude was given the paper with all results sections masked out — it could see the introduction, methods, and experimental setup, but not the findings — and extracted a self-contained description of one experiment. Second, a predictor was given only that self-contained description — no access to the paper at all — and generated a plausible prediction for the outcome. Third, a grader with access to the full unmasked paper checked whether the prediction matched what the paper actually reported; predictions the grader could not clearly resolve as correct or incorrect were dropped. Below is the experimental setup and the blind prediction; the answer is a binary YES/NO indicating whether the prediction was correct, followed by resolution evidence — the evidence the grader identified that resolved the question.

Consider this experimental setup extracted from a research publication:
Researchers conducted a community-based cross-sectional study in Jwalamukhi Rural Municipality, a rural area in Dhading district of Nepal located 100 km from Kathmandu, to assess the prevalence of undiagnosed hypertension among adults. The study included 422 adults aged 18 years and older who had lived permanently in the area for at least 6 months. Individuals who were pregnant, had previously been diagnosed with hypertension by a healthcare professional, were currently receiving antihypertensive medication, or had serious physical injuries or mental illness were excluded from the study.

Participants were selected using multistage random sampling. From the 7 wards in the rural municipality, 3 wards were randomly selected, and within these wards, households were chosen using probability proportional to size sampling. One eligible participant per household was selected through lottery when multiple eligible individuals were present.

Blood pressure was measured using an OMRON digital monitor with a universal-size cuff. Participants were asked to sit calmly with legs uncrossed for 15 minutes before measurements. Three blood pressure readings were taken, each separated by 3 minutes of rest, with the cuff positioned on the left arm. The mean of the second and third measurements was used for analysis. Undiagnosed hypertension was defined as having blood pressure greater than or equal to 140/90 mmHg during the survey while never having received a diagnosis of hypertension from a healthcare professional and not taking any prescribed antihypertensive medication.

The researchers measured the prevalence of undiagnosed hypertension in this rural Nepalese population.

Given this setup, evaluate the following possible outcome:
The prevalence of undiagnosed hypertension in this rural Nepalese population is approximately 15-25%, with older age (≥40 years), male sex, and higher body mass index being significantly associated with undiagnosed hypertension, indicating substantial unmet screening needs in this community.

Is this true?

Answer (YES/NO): NO